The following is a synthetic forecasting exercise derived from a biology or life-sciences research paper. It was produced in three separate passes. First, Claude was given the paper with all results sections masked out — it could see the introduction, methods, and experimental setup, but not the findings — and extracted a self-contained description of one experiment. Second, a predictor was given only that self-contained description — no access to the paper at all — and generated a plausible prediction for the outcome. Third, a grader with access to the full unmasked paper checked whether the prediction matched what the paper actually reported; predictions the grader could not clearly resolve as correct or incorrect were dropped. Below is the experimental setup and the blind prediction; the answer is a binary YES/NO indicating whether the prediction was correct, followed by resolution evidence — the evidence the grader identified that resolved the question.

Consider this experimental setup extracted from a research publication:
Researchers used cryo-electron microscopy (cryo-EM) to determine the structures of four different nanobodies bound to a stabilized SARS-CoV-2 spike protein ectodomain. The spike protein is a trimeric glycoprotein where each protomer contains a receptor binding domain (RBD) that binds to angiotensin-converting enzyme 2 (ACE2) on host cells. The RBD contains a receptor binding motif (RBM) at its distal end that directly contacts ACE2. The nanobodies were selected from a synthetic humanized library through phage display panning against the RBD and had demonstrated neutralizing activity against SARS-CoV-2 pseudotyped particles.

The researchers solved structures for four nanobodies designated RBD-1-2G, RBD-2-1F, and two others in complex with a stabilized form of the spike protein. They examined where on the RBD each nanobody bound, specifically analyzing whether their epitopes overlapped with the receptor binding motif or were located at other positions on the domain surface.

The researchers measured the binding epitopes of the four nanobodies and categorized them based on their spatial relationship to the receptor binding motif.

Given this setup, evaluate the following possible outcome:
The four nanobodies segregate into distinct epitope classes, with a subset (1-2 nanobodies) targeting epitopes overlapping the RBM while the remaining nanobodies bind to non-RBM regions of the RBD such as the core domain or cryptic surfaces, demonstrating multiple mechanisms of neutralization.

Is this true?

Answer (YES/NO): YES